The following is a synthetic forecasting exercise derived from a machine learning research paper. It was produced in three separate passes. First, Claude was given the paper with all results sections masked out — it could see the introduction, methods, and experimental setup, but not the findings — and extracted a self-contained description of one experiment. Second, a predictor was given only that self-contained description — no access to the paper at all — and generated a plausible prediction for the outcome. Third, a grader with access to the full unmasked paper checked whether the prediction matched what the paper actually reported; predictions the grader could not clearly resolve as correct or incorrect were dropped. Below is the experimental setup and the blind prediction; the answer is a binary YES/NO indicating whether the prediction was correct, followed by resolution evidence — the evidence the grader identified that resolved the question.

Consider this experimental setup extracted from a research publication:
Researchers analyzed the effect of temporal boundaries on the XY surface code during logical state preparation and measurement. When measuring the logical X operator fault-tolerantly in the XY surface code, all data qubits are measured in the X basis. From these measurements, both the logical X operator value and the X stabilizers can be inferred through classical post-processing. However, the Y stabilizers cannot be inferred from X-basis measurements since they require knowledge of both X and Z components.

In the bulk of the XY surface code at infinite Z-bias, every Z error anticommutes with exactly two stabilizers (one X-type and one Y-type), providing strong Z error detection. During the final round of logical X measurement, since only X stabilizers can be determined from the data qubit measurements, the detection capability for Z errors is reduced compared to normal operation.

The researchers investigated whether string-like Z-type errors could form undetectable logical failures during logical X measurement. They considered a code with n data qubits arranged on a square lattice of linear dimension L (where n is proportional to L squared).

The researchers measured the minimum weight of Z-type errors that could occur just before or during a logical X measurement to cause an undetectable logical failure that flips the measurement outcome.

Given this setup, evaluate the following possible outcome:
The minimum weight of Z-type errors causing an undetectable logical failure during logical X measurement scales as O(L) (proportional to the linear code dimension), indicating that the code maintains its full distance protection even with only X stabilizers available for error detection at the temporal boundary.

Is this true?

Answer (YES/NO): NO